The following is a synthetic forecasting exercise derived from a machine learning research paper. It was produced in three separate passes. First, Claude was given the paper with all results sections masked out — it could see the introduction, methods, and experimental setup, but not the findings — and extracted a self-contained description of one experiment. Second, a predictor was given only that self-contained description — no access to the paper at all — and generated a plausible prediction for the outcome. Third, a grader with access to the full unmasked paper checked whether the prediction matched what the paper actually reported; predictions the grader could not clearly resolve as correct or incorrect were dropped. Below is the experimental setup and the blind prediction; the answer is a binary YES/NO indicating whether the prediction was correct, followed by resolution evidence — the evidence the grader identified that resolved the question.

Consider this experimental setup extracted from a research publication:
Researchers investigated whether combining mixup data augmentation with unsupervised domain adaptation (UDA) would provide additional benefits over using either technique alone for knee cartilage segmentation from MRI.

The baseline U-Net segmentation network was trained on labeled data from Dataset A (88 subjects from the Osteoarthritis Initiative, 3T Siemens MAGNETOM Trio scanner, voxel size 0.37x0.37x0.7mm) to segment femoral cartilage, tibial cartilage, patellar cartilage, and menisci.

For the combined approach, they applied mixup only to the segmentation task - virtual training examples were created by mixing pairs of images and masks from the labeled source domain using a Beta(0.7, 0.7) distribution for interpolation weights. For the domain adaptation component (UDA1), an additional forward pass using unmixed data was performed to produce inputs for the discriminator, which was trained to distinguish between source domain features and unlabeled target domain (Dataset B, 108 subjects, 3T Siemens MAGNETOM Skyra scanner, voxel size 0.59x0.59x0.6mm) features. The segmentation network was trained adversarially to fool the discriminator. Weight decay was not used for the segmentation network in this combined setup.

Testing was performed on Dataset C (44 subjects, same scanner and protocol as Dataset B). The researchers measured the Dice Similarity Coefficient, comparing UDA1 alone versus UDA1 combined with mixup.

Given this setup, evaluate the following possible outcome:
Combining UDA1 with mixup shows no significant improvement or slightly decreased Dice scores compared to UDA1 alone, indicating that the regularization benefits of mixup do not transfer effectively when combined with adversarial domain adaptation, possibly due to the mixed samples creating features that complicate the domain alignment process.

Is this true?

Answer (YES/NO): YES